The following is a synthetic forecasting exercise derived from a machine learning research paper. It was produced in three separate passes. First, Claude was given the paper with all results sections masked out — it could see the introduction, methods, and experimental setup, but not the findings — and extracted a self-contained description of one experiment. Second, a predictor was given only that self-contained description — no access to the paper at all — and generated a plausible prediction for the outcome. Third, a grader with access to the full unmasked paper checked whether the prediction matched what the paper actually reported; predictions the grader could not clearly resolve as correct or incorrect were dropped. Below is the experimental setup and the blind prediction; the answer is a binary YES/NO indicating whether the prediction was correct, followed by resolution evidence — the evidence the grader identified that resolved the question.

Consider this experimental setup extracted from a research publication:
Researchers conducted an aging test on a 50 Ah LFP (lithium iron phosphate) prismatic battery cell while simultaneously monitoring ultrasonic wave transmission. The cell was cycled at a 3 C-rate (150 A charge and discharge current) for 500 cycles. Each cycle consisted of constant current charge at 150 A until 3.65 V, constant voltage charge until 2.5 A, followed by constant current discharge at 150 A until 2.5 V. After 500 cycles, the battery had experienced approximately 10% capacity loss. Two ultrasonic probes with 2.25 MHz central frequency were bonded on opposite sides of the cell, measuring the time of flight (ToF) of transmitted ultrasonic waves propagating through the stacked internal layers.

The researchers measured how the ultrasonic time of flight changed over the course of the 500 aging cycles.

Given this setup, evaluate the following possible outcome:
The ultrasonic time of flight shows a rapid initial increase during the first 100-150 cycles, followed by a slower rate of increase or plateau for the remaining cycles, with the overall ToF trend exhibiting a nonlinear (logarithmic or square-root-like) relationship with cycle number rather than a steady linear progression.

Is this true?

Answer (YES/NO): NO